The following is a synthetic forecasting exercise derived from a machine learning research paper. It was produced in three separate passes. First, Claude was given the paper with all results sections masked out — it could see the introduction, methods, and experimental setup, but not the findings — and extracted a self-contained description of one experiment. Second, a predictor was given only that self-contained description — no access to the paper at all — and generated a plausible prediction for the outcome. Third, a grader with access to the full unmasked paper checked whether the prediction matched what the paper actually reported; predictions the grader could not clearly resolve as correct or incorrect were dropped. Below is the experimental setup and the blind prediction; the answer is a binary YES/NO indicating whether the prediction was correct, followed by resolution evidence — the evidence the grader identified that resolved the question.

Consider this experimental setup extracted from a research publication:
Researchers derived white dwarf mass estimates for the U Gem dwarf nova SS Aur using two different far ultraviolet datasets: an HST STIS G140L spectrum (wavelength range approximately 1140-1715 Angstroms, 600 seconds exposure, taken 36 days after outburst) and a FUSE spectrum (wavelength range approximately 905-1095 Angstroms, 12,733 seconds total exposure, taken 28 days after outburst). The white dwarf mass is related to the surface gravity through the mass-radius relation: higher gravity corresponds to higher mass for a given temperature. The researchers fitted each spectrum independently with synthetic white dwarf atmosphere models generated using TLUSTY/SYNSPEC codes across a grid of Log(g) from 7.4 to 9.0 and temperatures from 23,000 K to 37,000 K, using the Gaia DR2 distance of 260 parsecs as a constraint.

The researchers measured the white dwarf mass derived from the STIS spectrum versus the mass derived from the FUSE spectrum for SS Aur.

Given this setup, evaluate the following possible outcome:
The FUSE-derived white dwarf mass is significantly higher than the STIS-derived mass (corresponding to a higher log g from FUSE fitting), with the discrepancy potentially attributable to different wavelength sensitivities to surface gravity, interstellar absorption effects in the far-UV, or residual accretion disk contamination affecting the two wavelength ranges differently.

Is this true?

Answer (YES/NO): YES